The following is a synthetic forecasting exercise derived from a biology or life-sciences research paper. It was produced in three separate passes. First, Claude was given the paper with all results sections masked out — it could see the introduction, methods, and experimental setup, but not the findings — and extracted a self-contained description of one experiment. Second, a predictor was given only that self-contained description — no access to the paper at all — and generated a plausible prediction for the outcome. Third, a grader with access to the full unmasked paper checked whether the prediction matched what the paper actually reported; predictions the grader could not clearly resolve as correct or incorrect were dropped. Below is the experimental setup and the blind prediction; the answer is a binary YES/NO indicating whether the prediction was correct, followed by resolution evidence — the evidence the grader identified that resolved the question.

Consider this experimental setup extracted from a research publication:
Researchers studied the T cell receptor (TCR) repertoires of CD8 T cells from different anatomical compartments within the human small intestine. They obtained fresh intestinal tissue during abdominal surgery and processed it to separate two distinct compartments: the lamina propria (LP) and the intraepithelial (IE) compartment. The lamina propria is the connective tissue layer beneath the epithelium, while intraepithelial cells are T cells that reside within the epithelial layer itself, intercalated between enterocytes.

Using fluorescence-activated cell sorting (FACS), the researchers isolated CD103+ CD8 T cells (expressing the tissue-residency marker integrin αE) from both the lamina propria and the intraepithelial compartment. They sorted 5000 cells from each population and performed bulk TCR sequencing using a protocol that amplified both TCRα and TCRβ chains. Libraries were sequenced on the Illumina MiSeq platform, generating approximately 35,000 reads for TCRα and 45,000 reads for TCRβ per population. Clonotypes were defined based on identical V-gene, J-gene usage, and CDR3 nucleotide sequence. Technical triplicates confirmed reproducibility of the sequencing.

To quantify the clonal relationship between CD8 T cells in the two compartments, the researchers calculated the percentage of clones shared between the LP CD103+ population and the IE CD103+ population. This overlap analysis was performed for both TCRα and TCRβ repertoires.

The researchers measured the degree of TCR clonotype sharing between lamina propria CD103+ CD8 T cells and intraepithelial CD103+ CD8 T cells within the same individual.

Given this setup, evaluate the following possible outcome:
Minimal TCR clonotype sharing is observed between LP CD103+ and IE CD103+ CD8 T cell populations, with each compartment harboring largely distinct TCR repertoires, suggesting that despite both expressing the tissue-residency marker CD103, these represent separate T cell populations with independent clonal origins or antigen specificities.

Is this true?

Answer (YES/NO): NO